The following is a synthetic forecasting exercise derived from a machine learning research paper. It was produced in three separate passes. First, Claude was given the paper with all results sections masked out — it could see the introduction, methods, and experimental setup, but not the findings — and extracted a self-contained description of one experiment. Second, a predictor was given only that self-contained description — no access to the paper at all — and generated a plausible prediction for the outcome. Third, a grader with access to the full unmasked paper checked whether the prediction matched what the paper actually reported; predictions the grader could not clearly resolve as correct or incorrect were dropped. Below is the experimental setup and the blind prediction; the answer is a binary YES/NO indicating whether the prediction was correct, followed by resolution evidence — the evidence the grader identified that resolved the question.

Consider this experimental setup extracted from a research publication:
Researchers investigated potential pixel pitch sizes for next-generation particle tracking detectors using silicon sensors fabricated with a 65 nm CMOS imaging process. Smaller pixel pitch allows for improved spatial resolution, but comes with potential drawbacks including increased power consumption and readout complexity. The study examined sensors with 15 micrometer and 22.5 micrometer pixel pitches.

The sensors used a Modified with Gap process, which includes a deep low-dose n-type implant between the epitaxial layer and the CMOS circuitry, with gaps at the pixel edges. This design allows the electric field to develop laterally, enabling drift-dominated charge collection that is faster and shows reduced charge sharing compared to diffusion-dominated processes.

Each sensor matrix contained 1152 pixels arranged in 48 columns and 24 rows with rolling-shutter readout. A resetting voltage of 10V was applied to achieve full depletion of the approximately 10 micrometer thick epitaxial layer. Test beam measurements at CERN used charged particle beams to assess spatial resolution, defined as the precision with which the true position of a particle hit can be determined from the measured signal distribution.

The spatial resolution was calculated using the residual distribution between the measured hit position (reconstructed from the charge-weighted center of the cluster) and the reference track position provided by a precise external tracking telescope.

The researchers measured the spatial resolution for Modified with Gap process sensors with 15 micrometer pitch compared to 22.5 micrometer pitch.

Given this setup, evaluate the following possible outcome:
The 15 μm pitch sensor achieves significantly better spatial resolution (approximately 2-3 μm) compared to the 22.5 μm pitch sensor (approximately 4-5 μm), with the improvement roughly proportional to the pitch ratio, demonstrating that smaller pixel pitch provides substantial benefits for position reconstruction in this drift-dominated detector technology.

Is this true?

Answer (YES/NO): NO